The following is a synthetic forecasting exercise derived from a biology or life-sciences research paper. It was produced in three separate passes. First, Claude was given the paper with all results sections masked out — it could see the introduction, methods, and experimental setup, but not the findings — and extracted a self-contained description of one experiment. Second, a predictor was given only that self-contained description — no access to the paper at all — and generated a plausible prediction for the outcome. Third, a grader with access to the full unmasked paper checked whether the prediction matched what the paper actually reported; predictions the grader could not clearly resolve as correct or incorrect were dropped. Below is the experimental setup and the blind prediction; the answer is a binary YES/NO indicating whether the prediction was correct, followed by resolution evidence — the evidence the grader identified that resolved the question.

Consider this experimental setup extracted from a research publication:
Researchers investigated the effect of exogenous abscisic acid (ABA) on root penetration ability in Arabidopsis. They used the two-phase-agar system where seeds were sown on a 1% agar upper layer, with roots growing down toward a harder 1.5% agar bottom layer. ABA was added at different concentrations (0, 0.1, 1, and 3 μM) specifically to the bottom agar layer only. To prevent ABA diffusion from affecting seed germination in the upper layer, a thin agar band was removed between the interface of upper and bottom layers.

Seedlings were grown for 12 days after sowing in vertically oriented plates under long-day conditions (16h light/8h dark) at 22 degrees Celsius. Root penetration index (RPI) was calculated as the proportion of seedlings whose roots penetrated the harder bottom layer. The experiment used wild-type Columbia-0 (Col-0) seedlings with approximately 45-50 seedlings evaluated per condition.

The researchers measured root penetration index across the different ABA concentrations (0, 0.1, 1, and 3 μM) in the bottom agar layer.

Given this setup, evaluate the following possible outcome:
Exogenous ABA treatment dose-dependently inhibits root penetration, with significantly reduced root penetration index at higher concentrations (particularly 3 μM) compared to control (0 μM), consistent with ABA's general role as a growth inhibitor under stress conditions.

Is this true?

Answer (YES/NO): NO